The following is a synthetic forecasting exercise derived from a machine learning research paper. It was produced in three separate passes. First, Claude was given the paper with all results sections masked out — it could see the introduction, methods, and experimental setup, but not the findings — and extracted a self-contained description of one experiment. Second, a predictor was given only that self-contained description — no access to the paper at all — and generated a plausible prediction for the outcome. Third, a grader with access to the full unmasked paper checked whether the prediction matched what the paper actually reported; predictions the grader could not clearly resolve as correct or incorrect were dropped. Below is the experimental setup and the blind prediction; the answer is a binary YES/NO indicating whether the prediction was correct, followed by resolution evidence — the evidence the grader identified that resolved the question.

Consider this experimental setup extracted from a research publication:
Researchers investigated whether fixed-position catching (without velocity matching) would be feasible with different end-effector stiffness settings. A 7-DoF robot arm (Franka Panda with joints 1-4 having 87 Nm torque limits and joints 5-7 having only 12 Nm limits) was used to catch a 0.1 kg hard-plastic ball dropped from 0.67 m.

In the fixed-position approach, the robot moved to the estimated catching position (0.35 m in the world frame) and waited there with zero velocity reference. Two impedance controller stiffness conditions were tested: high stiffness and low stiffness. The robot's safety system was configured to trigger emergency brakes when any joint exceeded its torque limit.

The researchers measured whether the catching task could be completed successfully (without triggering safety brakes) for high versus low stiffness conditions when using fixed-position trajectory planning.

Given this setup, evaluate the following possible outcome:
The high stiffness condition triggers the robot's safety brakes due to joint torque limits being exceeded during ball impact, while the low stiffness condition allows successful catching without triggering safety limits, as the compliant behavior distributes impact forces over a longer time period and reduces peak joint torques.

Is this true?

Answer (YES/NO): NO